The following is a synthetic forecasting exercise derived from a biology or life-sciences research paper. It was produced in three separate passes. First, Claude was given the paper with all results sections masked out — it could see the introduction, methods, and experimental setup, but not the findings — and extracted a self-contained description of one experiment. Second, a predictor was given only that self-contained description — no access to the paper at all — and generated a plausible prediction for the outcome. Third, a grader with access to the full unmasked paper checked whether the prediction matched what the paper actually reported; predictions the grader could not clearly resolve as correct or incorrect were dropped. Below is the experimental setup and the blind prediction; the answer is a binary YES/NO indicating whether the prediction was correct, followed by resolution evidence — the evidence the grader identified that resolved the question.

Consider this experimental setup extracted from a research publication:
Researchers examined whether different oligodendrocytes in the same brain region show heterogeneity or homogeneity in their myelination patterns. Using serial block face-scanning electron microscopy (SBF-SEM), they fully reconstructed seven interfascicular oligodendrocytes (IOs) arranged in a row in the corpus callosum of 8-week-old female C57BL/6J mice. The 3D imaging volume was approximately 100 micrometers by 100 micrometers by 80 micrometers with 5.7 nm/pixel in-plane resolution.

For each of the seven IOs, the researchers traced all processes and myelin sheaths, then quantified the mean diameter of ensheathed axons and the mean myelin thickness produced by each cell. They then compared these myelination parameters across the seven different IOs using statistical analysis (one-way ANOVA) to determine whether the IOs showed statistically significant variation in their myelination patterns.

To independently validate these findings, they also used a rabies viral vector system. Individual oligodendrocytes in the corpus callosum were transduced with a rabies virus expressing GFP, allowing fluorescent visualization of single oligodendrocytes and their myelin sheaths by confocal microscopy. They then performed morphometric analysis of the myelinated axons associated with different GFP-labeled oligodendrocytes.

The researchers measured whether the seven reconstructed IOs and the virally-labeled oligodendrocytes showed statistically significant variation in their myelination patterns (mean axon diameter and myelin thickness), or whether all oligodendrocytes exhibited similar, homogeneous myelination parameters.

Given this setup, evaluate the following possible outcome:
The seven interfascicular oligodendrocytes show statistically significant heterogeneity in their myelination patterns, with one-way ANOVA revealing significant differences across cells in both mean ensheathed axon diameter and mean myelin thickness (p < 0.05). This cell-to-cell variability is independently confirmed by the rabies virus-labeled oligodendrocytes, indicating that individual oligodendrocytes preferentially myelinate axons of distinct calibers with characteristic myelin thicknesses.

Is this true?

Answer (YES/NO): YES